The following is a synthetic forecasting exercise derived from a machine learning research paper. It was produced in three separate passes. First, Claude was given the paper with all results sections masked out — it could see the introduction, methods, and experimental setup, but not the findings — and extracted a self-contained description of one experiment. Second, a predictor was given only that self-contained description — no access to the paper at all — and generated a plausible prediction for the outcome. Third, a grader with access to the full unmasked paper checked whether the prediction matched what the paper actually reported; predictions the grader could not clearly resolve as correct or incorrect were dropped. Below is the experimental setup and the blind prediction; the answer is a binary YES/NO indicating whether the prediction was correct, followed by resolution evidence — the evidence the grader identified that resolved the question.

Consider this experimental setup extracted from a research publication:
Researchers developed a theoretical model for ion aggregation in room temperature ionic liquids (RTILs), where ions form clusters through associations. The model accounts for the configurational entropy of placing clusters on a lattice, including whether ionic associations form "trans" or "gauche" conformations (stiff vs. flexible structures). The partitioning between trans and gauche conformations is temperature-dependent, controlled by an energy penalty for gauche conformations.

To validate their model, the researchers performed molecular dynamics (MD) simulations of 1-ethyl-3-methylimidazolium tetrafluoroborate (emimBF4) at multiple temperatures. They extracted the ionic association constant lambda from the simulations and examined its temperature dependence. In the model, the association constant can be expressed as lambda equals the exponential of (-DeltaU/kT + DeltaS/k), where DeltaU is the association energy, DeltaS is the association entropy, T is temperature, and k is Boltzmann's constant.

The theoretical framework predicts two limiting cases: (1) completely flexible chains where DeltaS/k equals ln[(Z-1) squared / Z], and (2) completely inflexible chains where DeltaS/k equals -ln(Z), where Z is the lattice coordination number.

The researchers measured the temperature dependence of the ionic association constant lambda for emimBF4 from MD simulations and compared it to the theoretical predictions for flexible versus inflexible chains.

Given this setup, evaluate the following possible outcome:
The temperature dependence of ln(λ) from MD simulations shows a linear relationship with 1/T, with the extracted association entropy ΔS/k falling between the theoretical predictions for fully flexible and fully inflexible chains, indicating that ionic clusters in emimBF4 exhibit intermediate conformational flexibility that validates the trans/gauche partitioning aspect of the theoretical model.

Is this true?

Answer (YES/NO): NO